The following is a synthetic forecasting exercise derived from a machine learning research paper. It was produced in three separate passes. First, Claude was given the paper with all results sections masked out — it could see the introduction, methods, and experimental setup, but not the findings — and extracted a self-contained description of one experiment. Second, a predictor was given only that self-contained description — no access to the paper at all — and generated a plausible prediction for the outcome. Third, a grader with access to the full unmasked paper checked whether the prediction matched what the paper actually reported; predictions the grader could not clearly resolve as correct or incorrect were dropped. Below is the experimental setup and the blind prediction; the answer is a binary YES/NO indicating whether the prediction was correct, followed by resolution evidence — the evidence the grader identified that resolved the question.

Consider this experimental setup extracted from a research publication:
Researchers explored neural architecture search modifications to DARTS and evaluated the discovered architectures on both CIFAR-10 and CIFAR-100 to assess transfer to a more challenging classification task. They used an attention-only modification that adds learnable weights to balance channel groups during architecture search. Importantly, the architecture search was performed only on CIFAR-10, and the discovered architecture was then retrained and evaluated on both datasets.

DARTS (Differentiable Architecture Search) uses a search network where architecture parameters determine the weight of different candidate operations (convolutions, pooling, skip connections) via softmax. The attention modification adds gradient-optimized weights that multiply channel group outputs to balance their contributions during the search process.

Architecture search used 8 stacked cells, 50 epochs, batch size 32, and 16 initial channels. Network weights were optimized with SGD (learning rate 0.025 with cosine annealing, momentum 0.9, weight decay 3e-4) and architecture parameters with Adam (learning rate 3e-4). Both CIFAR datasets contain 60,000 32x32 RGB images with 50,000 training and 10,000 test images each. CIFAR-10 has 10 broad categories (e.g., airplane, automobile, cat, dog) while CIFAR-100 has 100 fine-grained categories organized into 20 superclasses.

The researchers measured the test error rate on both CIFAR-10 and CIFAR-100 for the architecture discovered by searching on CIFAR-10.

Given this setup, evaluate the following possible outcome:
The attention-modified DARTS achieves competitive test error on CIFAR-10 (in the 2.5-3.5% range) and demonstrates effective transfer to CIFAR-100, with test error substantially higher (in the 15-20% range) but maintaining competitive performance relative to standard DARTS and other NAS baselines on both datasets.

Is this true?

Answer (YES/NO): YES